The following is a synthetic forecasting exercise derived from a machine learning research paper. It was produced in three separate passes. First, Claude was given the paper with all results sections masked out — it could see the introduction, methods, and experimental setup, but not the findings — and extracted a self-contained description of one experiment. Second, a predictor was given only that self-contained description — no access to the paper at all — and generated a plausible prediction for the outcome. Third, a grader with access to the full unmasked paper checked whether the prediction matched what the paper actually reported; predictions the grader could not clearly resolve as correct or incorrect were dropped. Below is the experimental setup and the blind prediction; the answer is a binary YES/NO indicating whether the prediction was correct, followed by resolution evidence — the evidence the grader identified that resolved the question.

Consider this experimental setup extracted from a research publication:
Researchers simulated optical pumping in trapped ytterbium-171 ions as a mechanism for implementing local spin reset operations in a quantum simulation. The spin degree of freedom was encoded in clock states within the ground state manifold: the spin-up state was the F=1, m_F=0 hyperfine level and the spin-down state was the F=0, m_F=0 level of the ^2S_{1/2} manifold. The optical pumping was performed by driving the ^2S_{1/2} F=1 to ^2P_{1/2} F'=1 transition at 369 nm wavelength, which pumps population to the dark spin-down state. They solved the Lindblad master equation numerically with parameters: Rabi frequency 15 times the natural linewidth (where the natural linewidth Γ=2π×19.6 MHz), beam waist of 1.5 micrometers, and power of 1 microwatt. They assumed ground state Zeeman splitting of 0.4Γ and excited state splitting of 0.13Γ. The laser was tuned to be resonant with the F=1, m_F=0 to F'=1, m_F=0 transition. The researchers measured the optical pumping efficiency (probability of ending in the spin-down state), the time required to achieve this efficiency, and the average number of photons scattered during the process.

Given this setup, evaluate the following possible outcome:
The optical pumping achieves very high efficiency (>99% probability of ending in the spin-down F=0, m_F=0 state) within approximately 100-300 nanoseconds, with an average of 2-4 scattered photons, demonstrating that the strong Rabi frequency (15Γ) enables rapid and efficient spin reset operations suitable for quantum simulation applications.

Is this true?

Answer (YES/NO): NO